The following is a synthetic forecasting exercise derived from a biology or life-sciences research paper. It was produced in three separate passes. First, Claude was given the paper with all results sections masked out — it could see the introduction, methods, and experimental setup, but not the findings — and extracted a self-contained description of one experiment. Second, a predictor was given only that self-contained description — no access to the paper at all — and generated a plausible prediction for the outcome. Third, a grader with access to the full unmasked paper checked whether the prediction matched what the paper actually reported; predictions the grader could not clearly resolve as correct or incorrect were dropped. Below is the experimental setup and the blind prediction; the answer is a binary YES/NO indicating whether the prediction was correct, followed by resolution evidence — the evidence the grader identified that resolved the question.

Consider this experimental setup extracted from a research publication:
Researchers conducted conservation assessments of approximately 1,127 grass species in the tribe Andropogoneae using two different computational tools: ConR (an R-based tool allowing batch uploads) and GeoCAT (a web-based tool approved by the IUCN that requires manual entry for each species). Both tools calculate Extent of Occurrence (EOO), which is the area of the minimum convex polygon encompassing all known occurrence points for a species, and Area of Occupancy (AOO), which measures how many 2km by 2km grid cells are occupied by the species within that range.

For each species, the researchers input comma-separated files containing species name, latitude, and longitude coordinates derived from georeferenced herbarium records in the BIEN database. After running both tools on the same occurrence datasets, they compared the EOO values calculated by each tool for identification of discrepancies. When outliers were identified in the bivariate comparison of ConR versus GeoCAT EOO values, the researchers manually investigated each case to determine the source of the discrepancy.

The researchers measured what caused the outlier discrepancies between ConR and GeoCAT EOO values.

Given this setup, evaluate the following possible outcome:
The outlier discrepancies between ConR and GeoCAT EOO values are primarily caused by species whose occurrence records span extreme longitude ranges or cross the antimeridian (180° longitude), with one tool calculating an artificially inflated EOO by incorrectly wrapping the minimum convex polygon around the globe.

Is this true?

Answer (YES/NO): NO